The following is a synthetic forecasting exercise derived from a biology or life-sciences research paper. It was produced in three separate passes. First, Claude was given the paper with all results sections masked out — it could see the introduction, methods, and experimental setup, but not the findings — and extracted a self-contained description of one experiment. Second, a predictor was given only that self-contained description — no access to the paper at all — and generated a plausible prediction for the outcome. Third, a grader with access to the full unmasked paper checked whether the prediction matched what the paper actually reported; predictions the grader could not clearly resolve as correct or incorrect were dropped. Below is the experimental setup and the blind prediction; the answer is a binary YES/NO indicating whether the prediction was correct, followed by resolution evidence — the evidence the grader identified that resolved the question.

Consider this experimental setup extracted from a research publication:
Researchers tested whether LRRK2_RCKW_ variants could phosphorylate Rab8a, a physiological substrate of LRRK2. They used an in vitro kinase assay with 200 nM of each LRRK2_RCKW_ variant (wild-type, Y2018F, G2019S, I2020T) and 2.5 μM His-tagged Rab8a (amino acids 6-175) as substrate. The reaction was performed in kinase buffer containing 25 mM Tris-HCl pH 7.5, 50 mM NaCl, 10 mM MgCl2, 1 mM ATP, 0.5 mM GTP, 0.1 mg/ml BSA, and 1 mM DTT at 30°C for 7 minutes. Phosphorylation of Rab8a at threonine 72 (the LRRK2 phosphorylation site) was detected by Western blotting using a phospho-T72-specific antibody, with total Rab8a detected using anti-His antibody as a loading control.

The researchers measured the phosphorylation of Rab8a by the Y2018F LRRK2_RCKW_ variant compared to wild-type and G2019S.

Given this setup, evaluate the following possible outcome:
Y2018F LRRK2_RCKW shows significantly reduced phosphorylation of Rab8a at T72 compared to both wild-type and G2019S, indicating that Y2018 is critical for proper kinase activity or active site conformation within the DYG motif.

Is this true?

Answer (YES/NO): NO